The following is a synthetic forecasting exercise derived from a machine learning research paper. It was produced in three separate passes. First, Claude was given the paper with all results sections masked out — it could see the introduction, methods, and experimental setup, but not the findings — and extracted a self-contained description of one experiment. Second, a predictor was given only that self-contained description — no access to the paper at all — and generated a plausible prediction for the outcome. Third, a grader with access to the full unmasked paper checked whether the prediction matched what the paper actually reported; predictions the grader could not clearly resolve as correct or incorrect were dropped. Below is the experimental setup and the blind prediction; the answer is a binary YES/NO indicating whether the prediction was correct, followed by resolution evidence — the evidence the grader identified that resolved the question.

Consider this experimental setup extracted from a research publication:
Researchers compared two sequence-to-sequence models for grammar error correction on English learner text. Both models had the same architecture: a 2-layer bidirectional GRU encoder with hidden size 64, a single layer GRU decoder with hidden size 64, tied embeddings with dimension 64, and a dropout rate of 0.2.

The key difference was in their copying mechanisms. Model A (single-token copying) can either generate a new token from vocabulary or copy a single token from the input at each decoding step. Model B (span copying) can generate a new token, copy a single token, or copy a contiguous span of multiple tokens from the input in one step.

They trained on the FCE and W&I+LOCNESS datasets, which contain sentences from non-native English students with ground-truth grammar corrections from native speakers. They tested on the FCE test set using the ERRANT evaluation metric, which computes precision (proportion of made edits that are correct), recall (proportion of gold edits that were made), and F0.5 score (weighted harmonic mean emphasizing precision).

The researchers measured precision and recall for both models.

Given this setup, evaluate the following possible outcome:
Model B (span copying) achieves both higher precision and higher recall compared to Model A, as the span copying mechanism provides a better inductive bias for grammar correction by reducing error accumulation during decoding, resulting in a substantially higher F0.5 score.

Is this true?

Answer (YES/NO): NO